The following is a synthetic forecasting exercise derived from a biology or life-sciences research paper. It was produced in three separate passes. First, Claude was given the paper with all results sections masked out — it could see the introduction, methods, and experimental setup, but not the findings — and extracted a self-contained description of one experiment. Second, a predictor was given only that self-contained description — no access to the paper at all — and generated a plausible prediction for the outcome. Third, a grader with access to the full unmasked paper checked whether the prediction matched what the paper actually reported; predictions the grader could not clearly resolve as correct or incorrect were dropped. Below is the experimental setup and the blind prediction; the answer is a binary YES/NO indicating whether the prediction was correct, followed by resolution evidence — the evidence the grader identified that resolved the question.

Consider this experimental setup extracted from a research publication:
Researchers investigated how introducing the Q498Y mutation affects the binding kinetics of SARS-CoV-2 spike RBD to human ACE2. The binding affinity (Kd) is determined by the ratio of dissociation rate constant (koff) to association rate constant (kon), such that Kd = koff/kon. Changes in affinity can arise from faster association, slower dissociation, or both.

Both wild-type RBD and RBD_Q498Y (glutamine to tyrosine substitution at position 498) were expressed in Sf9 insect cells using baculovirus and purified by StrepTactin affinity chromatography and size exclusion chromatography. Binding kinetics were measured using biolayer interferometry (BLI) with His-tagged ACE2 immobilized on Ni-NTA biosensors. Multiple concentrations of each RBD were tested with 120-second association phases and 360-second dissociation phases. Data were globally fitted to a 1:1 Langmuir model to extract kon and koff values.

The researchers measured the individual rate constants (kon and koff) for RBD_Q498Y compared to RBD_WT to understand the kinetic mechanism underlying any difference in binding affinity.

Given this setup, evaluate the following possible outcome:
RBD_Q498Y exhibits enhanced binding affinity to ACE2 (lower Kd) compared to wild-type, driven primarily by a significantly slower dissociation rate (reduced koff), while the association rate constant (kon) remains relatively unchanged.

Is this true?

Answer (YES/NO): YES